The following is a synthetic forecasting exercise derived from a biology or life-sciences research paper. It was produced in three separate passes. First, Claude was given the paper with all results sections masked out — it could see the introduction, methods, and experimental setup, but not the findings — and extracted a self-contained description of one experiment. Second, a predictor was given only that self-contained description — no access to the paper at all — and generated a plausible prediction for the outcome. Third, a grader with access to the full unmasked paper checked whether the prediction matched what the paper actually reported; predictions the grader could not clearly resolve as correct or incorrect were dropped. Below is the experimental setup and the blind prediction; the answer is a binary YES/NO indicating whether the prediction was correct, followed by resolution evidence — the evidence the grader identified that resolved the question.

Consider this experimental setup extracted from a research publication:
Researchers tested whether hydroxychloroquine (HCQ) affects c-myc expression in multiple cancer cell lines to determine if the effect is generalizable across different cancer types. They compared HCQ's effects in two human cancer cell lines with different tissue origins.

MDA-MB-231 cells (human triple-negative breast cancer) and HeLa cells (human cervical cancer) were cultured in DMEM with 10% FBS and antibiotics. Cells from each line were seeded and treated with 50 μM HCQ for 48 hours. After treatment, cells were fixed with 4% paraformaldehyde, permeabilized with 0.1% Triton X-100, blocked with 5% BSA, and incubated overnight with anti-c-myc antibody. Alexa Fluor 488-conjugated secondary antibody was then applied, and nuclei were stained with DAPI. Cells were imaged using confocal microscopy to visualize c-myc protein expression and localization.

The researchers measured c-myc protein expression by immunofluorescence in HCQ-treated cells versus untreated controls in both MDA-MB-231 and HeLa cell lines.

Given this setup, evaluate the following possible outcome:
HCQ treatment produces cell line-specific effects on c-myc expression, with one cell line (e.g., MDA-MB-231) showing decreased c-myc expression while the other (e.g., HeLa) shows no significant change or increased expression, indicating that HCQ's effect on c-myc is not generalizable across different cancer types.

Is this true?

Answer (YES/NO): NO